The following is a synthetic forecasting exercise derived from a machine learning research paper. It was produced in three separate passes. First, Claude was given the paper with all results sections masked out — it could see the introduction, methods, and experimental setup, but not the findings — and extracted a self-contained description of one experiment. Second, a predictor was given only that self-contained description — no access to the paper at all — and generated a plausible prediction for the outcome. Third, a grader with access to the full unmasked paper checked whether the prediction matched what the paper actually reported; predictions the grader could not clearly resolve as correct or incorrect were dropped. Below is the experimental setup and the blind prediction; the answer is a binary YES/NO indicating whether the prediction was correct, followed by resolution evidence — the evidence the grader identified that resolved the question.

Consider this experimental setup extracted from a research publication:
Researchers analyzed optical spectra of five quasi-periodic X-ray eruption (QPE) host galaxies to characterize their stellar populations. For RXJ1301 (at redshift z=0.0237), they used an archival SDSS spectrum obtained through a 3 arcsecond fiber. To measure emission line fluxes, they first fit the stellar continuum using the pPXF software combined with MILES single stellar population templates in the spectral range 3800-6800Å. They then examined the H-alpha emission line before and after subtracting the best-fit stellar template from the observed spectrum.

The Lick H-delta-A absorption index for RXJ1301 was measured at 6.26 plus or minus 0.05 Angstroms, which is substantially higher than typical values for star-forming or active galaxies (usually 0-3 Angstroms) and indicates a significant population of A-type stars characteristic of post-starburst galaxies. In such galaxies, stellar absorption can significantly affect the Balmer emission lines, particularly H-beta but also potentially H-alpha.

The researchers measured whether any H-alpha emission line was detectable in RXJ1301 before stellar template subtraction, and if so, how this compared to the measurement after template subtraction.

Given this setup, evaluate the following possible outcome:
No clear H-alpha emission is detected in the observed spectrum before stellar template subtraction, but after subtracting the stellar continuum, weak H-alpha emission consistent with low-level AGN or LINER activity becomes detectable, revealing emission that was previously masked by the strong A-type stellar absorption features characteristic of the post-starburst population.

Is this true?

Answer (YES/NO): YES